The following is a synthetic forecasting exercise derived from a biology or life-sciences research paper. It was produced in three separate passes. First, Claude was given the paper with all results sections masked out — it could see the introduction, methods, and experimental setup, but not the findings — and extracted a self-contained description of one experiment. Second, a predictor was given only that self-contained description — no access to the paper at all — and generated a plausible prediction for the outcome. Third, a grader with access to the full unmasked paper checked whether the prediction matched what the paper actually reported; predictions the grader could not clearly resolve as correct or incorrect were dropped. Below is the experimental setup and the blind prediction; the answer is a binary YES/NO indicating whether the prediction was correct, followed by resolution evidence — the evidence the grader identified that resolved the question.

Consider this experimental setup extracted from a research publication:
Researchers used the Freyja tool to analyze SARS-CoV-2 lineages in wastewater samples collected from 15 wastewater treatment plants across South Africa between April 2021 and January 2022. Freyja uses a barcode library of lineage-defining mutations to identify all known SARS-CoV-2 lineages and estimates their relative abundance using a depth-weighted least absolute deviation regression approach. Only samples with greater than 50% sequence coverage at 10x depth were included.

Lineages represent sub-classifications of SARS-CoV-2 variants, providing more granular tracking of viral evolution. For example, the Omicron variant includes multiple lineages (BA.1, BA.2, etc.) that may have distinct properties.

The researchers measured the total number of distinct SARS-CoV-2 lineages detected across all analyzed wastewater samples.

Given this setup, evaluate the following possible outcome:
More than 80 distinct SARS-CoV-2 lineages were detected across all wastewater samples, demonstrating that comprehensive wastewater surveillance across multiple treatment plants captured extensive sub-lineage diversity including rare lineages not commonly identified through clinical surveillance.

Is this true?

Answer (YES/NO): NO